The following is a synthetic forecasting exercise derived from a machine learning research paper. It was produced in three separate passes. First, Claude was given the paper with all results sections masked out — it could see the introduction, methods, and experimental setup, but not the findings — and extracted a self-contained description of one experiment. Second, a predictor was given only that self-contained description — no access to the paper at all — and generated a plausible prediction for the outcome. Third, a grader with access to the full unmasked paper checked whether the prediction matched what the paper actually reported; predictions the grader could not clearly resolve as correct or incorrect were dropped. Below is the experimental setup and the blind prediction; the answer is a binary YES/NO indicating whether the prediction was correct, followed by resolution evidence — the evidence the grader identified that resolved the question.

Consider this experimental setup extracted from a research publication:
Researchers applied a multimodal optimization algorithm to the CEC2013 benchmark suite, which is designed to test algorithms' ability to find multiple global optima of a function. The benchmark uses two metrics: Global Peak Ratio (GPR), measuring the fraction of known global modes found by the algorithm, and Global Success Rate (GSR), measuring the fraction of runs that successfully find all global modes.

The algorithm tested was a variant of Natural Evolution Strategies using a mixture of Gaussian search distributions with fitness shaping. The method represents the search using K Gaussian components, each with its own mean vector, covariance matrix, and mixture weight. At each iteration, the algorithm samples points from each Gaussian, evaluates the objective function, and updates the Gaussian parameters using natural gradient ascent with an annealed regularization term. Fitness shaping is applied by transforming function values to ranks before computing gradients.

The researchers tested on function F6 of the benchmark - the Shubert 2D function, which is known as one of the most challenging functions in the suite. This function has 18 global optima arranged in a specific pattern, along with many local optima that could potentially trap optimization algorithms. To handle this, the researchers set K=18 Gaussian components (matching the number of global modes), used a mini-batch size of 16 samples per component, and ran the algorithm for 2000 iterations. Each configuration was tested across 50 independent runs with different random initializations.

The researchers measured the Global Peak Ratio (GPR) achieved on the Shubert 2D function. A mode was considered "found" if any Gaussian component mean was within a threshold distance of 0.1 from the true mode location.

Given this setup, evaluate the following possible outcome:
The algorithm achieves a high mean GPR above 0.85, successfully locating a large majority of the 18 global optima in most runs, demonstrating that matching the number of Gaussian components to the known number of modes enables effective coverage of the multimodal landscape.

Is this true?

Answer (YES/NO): NO